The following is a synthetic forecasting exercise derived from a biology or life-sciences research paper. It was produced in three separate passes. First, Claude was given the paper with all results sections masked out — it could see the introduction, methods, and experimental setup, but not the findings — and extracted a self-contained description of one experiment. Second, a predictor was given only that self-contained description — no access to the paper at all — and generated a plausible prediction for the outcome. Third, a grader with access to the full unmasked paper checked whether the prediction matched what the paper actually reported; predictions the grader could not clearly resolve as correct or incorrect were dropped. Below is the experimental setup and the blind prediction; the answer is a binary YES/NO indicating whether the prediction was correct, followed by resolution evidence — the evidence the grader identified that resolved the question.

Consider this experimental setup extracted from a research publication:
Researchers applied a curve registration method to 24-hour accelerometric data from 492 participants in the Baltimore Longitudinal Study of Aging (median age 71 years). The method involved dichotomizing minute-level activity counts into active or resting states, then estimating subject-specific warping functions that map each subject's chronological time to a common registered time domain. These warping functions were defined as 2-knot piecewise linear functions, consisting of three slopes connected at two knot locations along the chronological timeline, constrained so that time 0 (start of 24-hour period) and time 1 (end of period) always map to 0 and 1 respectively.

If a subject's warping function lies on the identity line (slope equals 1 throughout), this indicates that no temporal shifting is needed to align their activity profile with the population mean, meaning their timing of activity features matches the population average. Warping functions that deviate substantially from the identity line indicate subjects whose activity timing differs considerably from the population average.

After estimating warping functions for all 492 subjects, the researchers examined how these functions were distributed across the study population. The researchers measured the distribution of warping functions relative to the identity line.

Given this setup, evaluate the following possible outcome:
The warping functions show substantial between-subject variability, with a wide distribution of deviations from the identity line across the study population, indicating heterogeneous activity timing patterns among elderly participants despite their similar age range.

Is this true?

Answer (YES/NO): NO